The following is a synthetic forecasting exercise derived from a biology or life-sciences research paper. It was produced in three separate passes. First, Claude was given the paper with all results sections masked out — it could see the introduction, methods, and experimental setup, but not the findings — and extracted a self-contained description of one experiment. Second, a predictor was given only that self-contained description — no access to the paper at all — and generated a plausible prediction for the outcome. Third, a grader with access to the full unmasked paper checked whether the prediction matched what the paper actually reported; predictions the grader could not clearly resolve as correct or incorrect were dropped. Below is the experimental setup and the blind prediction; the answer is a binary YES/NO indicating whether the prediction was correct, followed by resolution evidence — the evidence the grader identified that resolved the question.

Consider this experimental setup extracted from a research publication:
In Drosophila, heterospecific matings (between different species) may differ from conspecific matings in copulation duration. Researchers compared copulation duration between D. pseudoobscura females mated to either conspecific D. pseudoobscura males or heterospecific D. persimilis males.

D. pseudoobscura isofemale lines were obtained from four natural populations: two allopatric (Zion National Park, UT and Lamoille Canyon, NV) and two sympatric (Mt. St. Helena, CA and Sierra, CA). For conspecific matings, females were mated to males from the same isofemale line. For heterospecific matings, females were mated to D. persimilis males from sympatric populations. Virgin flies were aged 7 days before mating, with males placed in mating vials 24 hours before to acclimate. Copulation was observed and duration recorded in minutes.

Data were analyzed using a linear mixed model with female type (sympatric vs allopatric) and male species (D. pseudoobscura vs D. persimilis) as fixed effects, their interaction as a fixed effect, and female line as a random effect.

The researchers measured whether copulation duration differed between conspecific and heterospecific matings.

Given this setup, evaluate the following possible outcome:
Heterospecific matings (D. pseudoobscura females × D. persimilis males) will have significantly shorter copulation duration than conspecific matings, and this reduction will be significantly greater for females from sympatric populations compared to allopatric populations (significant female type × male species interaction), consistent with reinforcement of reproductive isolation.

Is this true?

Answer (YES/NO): NO